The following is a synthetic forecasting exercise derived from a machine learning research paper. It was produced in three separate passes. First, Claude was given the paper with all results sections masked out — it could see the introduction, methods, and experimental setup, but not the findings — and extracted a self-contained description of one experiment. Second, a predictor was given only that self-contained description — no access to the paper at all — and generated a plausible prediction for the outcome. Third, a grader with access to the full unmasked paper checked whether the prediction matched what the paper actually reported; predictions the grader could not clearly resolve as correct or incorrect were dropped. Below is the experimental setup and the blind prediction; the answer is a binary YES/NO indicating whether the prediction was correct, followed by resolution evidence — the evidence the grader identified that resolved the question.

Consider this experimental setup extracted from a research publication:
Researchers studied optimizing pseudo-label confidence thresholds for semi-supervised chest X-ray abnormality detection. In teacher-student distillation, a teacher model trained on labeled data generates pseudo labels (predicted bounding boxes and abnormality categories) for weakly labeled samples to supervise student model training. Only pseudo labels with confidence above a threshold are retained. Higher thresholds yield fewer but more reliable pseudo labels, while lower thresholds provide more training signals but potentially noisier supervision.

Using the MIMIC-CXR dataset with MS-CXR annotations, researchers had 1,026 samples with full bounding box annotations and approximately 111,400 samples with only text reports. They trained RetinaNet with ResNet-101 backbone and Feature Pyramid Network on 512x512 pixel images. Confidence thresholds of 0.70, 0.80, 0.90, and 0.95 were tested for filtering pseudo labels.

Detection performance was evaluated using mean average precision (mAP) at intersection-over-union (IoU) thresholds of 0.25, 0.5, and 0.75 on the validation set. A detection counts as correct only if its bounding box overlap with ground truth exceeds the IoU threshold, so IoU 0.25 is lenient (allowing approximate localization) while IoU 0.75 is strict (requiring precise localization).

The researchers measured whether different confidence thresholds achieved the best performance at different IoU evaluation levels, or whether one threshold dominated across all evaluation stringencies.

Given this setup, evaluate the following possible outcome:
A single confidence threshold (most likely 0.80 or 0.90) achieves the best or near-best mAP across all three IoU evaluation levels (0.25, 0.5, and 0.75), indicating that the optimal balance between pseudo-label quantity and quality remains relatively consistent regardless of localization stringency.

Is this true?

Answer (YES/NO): YES